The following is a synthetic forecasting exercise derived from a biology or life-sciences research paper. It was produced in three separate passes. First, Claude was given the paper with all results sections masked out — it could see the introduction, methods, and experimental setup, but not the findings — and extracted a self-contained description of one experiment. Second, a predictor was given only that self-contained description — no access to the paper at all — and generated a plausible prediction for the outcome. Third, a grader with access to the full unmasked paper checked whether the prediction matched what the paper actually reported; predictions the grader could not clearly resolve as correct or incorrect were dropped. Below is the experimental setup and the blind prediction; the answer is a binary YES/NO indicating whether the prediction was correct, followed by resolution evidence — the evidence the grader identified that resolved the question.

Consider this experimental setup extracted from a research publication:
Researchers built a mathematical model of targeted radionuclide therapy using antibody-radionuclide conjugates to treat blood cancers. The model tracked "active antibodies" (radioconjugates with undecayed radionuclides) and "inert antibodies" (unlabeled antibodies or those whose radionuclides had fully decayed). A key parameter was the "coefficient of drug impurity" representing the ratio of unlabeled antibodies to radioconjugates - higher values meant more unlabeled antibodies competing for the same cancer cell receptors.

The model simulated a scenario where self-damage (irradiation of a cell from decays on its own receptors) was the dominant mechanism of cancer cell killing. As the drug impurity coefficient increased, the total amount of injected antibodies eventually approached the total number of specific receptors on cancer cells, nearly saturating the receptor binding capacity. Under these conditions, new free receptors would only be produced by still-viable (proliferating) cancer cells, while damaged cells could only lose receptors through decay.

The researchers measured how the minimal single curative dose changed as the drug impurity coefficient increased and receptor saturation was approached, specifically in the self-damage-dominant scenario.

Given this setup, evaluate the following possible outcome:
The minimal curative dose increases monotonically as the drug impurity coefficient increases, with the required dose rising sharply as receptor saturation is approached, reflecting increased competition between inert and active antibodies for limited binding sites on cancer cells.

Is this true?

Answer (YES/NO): NO